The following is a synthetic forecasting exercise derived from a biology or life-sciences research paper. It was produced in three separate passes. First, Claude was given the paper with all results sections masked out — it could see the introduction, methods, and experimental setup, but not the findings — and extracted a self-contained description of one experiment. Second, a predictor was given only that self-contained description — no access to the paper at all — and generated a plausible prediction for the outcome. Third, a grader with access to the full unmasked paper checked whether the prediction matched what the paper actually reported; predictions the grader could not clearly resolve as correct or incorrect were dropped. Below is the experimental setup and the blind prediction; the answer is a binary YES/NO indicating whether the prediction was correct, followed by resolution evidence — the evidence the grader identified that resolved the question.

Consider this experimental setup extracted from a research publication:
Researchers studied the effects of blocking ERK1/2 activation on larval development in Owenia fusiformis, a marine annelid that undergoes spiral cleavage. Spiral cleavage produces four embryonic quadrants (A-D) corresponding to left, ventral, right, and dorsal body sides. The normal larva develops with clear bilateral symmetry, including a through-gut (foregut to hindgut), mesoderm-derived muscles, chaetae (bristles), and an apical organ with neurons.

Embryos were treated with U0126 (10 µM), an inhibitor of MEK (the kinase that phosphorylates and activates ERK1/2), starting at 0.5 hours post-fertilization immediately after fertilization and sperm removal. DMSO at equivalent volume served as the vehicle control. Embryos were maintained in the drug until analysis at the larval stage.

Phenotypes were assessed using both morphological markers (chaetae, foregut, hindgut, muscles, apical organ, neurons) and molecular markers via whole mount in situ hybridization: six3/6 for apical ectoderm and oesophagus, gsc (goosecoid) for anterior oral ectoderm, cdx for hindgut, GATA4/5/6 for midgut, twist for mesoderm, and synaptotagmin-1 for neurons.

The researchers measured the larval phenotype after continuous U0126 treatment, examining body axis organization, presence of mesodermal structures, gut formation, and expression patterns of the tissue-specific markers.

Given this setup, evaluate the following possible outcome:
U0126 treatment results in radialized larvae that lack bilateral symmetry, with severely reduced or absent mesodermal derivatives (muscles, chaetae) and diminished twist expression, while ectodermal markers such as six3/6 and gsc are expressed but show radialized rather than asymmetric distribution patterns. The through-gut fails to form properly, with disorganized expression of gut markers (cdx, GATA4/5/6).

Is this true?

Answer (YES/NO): NO